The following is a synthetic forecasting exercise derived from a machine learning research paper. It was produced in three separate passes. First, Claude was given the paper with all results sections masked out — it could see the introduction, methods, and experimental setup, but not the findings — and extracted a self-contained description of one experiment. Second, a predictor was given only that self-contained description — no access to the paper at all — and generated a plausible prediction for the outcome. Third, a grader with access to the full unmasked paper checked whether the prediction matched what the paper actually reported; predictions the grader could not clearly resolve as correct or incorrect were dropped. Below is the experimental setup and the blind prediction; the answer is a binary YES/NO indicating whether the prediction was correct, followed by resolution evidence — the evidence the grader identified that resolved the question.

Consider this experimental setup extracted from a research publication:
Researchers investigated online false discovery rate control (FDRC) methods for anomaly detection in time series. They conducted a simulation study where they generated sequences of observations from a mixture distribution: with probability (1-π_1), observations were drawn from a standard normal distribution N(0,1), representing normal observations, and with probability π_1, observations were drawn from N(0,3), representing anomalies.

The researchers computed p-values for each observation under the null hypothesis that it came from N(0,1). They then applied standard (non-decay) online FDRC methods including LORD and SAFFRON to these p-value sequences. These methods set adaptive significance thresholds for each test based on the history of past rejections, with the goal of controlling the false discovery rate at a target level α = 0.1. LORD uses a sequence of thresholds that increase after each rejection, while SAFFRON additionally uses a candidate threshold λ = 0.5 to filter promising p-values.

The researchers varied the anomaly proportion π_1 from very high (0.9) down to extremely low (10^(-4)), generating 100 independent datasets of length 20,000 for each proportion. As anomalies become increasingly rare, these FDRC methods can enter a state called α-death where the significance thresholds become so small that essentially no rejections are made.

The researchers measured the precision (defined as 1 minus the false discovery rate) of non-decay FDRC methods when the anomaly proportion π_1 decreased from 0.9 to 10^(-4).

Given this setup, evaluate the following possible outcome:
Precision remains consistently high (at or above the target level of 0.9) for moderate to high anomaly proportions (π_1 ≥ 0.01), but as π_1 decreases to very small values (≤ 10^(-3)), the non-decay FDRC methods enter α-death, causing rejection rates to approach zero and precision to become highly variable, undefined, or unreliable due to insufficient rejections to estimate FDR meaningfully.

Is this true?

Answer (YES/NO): NO